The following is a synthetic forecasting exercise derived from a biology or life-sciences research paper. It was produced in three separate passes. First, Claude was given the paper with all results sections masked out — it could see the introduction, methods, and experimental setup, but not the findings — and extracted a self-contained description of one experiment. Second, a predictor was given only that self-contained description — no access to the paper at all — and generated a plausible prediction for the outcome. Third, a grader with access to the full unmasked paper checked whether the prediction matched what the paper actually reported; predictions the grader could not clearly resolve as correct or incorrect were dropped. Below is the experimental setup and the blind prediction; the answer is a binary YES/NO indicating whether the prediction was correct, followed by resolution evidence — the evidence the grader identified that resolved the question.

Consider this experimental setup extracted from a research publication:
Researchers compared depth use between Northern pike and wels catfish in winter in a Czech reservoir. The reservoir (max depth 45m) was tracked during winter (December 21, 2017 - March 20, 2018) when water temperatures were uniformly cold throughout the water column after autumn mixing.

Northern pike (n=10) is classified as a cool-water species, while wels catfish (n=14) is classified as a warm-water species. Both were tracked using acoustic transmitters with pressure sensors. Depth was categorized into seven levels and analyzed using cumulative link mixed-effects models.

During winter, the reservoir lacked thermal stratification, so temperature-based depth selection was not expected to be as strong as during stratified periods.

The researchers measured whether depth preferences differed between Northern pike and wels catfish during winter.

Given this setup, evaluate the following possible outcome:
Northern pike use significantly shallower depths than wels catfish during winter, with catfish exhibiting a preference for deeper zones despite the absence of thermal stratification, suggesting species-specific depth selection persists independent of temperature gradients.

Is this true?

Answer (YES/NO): YES